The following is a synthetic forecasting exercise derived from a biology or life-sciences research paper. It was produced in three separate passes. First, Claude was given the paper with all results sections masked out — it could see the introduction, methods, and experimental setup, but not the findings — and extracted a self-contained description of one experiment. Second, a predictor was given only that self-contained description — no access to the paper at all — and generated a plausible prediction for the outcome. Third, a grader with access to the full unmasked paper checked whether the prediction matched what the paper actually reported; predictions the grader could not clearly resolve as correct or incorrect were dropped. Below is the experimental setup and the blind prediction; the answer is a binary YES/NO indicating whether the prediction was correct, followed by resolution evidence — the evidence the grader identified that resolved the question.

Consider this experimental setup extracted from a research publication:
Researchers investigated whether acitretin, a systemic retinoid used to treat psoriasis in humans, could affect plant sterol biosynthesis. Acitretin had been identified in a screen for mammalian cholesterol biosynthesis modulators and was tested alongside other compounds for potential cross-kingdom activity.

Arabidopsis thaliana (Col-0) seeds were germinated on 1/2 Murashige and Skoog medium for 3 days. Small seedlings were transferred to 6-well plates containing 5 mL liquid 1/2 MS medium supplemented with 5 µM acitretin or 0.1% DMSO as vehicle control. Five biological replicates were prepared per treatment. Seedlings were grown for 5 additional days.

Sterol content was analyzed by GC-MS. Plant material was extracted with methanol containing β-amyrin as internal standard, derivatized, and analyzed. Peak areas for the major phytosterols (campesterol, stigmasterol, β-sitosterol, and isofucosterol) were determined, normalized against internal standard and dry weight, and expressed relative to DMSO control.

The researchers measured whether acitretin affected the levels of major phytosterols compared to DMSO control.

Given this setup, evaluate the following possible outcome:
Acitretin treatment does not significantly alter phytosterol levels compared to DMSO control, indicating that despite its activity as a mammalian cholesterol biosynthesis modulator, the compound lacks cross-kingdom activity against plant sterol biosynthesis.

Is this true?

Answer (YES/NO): YES